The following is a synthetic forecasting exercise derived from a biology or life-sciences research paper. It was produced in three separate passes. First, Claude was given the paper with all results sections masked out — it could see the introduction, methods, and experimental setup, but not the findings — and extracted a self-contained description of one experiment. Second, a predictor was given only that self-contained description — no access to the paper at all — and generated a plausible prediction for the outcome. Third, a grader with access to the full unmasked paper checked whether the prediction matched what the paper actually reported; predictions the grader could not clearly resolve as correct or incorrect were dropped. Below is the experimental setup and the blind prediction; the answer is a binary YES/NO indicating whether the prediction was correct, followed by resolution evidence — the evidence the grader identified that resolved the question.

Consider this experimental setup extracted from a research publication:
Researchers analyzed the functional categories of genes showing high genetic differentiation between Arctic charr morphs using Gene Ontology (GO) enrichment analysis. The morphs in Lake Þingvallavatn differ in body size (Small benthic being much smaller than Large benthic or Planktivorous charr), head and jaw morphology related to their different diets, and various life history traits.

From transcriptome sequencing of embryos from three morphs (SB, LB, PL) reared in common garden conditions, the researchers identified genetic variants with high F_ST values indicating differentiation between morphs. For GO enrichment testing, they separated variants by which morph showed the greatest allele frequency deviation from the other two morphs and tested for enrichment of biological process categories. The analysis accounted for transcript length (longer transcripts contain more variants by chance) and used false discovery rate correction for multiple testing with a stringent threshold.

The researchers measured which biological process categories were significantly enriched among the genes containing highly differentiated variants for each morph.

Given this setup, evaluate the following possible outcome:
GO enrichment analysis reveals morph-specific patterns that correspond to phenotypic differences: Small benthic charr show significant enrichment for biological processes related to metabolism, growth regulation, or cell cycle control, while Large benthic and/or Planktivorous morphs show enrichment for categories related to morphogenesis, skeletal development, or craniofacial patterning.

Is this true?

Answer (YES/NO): NO